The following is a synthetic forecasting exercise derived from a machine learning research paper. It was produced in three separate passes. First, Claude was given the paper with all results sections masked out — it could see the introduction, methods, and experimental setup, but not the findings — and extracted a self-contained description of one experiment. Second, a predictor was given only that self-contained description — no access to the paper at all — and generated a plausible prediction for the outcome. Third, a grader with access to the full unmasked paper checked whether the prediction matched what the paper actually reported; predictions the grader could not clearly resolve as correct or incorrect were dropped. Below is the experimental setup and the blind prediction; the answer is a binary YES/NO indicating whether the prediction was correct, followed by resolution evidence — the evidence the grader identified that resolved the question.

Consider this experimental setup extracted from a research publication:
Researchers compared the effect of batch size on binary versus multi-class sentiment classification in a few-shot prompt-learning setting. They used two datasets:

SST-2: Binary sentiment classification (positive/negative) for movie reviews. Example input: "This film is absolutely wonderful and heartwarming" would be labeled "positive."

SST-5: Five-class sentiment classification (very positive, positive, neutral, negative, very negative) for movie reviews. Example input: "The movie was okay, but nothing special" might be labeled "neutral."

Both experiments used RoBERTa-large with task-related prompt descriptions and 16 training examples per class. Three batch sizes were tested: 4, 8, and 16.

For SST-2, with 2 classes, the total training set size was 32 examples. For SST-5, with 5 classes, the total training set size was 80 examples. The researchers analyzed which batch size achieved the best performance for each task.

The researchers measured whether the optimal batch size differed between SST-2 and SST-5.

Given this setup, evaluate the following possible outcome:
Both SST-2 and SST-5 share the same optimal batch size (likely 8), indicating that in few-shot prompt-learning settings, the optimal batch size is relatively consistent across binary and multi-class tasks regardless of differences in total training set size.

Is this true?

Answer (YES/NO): NO